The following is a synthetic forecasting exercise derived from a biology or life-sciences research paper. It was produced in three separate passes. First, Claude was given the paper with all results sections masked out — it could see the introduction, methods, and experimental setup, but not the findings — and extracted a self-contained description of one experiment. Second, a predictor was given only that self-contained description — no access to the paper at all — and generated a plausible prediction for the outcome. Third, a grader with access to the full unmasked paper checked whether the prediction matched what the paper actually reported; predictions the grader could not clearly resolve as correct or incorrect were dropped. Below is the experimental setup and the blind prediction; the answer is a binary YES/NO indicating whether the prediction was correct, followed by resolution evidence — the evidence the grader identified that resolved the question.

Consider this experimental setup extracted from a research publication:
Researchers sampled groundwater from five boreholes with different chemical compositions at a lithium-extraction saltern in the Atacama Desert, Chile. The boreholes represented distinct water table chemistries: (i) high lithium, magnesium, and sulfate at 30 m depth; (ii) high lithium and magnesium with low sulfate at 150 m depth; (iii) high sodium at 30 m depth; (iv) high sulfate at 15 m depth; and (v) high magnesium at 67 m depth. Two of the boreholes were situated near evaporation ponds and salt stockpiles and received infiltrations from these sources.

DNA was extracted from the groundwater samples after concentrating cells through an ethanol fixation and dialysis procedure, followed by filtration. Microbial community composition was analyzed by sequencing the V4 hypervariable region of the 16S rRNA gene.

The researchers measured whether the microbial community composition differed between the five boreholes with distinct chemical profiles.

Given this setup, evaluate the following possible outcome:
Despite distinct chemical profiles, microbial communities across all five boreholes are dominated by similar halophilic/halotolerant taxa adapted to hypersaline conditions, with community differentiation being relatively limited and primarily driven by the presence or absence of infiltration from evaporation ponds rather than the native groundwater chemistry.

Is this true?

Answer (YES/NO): NO